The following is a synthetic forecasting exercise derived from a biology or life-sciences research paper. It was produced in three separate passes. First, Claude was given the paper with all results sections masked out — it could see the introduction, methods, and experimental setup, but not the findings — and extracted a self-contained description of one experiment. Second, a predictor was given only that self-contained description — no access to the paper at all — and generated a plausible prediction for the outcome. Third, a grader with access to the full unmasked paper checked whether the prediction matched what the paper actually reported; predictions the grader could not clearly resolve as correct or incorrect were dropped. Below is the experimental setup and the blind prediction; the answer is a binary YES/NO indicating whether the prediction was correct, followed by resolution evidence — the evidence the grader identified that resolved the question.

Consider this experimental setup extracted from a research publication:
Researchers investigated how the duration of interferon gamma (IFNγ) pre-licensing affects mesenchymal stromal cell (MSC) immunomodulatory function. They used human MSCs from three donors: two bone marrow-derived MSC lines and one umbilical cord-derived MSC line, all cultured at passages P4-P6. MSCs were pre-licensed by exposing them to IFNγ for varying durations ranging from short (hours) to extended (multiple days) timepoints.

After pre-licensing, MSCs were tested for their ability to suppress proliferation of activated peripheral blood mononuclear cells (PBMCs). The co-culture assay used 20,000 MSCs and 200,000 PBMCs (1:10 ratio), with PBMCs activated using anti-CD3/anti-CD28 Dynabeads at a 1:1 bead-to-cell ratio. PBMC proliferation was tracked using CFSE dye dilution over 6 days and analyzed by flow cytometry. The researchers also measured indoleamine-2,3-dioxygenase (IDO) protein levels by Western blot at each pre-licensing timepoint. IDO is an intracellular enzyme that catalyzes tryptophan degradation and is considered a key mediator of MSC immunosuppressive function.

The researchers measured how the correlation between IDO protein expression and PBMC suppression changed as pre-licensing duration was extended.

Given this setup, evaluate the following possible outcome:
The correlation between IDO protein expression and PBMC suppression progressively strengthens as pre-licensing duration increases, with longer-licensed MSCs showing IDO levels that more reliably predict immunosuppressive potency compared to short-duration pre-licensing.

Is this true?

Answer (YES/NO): NO